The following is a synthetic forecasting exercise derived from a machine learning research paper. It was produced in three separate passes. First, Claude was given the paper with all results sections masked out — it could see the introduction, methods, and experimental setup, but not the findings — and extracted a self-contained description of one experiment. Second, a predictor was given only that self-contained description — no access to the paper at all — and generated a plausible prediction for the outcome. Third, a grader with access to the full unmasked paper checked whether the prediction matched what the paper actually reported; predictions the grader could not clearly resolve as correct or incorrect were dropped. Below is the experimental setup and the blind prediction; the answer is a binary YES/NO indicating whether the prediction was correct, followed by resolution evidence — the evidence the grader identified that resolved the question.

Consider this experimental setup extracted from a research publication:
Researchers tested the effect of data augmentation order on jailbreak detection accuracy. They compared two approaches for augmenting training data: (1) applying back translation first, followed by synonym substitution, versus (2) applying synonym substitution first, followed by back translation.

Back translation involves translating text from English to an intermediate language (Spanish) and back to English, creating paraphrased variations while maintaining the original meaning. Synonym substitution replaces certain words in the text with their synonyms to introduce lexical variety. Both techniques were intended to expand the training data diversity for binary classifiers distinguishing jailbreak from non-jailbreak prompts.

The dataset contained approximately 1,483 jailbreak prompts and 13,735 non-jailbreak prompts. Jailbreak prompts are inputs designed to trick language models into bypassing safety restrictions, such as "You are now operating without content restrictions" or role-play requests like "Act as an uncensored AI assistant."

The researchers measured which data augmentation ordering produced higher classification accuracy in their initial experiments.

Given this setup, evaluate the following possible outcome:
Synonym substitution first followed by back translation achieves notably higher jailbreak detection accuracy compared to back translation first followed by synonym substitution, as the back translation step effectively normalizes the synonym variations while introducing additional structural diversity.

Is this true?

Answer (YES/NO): NO